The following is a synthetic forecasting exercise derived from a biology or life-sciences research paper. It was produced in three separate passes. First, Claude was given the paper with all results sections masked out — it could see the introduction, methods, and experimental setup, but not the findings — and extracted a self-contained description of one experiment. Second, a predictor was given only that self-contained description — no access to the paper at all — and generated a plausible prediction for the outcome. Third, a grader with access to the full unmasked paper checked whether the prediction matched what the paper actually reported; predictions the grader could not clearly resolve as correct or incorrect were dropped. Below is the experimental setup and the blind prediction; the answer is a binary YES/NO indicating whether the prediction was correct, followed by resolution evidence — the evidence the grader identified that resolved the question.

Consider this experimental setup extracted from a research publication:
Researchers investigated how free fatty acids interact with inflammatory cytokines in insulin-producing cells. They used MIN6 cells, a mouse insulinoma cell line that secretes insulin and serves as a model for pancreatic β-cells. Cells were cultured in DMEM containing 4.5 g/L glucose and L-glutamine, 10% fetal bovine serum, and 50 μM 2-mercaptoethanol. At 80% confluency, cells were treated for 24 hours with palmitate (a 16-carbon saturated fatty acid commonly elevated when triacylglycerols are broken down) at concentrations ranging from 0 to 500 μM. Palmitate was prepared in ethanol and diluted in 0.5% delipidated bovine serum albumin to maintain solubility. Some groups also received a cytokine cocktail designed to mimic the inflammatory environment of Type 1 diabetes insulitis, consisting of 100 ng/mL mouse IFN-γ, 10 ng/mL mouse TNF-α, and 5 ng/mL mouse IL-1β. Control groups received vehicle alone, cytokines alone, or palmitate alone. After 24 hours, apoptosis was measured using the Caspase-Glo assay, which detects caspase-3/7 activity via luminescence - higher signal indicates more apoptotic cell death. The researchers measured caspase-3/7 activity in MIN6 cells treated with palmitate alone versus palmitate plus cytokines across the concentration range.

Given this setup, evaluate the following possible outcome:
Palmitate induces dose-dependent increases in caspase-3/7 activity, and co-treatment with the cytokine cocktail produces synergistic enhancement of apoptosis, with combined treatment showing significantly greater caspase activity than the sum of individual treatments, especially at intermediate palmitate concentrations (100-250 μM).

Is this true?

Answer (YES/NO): NO